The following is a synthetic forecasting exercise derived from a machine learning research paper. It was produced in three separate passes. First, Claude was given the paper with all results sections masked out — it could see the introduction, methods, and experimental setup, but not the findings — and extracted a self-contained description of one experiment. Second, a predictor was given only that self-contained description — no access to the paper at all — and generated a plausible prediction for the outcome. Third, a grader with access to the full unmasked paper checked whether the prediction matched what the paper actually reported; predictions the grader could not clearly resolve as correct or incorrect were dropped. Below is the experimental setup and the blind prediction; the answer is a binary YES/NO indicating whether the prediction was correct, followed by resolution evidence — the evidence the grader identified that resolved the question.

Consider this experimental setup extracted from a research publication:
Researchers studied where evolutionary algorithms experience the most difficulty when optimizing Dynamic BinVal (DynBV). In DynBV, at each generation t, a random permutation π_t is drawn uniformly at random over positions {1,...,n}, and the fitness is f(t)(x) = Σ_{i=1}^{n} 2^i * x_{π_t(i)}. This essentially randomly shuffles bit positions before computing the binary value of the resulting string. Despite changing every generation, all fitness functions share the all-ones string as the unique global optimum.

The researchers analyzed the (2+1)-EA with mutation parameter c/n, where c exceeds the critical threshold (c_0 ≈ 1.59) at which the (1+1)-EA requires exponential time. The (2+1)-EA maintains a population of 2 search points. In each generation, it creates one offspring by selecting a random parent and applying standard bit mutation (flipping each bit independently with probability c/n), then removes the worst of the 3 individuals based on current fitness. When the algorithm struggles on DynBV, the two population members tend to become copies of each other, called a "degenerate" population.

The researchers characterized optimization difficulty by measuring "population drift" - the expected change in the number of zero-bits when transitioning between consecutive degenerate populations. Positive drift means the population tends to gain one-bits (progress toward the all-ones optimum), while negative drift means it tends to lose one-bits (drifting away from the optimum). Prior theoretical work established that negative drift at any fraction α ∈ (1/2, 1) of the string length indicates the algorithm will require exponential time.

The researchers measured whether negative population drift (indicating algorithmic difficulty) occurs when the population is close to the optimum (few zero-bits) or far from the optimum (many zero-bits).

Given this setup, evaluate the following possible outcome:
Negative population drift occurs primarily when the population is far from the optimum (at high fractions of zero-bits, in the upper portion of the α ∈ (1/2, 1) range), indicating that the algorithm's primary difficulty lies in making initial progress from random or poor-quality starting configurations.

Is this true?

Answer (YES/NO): NO